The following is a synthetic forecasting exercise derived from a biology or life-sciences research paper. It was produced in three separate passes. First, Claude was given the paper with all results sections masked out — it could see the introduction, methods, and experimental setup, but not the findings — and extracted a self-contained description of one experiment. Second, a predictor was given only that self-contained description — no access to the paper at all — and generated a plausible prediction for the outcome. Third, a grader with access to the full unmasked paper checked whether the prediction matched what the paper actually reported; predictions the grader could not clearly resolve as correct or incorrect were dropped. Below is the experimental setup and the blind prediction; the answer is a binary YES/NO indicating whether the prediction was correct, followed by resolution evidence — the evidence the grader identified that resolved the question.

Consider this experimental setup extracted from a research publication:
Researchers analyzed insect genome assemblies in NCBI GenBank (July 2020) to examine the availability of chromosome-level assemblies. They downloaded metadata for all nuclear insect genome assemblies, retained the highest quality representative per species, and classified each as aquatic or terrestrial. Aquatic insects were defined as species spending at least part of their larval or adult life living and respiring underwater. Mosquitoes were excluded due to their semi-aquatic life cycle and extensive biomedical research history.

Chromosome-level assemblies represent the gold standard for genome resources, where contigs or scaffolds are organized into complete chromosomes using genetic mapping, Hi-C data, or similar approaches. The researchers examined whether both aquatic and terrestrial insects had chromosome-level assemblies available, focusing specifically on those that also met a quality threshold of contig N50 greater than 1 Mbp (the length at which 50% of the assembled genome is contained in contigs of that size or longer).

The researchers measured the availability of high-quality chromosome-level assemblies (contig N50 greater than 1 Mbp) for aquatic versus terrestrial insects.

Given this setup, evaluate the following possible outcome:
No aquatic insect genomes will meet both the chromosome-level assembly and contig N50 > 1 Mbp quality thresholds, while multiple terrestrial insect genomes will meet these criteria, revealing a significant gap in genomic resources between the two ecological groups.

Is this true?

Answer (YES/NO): YES